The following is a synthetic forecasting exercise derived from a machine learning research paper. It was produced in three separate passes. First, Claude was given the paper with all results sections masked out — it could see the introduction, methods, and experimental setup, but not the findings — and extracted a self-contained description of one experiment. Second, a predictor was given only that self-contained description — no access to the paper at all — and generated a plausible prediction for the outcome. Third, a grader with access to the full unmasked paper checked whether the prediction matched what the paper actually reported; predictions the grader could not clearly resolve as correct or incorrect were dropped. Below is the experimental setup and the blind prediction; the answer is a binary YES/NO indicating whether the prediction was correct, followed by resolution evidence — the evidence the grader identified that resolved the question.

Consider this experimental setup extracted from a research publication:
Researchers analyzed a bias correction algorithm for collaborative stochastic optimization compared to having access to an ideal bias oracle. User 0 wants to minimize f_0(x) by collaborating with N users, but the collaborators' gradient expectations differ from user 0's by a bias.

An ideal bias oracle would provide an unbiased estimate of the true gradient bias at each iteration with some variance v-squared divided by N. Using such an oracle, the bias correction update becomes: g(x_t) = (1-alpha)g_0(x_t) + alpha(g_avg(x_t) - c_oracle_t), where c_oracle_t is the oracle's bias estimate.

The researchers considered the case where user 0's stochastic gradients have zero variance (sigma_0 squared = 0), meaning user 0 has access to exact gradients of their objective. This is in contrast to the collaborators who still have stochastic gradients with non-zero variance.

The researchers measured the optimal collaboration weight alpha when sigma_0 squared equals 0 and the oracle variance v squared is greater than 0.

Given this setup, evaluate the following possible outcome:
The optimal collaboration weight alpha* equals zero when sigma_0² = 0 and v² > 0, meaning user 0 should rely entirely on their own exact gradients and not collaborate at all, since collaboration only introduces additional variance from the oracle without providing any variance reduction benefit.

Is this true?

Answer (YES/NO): YES